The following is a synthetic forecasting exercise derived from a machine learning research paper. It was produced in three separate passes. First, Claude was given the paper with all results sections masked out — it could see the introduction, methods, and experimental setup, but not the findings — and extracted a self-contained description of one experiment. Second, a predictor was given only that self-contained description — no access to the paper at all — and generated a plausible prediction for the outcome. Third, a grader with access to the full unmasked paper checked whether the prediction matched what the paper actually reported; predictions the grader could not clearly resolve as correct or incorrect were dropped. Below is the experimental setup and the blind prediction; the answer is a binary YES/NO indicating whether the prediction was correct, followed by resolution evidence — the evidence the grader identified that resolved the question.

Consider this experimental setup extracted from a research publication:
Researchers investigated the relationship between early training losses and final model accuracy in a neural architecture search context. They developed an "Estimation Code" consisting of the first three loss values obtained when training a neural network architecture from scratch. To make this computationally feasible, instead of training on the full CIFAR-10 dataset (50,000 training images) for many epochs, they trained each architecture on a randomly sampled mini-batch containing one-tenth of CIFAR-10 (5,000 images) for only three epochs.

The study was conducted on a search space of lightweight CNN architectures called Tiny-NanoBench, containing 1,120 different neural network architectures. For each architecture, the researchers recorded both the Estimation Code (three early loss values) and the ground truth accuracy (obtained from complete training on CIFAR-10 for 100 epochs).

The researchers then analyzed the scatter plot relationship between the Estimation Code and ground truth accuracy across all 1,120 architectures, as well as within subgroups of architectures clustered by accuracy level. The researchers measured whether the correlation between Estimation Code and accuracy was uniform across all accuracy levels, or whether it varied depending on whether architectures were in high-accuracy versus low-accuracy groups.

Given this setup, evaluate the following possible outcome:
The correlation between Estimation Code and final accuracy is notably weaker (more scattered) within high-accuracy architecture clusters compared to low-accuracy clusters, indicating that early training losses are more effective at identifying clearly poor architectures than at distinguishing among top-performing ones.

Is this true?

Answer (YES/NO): NO